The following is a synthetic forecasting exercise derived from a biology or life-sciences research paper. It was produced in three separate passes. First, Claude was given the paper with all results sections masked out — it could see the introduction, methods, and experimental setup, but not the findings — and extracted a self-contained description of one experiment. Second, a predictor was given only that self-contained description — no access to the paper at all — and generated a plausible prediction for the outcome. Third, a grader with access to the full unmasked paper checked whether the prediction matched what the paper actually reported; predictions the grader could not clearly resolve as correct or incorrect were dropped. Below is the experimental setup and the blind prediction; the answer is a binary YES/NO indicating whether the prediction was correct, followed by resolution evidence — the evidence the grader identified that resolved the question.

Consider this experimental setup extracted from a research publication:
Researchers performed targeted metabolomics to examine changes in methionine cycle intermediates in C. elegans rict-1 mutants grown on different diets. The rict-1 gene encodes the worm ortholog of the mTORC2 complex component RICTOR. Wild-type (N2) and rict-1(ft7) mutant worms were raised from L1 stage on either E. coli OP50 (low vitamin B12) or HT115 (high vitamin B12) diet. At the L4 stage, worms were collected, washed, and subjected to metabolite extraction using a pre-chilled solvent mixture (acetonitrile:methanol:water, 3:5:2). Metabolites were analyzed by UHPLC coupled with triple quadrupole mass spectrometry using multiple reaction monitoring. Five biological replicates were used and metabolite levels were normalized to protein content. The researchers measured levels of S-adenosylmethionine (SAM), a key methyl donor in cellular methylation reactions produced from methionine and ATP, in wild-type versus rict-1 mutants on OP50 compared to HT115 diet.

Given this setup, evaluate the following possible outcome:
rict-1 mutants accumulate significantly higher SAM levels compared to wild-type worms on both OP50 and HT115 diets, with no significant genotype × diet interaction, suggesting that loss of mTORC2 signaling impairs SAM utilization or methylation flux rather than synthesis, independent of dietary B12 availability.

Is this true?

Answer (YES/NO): NO